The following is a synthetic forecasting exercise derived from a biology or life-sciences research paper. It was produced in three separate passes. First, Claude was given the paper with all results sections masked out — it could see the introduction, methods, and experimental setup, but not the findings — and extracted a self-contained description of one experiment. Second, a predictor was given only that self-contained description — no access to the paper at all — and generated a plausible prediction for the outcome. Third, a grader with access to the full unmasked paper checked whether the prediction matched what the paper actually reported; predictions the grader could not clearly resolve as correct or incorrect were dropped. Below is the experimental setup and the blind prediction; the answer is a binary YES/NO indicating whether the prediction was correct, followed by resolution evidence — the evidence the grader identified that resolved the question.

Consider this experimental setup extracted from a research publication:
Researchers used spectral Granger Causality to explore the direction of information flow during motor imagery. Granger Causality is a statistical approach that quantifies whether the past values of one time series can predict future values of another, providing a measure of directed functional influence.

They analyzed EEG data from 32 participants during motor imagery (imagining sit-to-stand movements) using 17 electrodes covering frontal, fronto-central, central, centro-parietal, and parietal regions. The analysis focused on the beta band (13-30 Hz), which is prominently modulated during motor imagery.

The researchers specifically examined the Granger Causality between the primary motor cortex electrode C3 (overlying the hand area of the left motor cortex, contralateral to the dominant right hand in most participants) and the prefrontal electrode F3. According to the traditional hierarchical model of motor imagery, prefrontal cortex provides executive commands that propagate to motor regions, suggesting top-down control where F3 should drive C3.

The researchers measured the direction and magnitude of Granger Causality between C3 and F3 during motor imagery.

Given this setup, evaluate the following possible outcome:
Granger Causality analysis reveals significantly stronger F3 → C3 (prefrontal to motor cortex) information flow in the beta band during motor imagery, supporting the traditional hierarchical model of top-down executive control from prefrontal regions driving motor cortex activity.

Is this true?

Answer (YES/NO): NO